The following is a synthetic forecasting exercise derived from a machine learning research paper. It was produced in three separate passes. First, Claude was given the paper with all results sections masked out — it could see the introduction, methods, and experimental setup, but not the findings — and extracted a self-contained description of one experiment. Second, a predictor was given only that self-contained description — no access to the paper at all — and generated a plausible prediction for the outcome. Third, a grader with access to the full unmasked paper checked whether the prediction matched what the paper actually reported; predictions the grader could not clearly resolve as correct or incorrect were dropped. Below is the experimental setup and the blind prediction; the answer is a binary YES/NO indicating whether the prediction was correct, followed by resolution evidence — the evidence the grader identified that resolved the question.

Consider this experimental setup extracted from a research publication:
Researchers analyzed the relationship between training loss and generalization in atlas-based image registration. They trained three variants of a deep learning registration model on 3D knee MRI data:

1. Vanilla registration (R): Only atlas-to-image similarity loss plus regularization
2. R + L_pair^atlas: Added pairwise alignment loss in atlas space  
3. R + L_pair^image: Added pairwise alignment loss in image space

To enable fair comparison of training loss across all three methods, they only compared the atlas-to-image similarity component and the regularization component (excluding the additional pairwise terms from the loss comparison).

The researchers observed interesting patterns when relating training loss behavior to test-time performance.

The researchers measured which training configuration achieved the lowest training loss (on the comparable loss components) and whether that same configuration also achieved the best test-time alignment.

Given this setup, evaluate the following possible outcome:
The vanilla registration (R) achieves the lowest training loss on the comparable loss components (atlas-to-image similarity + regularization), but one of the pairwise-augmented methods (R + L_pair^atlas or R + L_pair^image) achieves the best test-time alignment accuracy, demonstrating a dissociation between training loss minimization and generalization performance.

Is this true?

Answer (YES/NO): YES